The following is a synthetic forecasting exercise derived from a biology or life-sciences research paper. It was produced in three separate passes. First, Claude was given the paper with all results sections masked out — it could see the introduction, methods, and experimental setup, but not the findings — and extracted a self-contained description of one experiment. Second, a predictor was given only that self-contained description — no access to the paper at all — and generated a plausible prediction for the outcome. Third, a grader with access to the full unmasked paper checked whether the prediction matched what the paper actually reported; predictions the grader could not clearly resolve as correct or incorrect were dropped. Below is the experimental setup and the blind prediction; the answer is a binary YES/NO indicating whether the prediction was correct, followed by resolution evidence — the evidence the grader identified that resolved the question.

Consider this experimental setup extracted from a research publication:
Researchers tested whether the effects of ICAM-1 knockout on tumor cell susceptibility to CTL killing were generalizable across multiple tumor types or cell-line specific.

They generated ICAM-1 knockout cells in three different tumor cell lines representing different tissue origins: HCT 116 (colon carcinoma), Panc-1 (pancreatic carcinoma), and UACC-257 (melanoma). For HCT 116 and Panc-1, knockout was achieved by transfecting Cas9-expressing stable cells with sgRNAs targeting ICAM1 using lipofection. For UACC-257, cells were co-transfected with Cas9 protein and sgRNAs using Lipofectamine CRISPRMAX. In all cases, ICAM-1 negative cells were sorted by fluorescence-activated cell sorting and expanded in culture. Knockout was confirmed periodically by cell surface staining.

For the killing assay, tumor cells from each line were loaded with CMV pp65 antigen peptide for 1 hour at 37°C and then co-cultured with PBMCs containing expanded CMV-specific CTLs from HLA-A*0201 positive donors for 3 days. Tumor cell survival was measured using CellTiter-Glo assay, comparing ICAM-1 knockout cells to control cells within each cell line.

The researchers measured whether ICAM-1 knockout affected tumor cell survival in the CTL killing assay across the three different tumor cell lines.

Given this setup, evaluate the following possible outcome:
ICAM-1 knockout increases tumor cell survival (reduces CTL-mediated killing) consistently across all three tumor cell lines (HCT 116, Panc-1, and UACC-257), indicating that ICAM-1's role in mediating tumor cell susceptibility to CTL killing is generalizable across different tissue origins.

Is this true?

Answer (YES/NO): YES